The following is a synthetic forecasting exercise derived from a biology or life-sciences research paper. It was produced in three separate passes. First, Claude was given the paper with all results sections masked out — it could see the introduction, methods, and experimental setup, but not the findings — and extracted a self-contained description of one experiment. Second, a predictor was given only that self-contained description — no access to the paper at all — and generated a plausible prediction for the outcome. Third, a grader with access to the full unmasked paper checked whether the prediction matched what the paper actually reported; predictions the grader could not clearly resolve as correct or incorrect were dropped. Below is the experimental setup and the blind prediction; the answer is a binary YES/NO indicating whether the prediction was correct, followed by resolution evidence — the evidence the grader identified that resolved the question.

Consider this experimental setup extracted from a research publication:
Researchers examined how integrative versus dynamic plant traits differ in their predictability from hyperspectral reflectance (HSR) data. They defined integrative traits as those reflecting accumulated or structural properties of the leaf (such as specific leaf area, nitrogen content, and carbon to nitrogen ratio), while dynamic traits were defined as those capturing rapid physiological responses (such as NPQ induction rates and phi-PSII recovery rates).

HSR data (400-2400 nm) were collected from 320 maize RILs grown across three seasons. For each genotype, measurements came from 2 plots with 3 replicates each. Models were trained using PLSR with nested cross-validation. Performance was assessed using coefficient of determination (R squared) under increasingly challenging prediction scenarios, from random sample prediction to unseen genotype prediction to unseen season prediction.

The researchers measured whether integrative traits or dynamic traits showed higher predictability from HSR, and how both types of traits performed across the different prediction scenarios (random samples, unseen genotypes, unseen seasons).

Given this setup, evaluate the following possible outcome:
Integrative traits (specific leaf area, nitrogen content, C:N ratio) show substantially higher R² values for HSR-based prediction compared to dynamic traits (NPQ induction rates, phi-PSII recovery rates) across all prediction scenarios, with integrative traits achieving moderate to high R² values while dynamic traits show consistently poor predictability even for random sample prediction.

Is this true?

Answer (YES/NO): YES